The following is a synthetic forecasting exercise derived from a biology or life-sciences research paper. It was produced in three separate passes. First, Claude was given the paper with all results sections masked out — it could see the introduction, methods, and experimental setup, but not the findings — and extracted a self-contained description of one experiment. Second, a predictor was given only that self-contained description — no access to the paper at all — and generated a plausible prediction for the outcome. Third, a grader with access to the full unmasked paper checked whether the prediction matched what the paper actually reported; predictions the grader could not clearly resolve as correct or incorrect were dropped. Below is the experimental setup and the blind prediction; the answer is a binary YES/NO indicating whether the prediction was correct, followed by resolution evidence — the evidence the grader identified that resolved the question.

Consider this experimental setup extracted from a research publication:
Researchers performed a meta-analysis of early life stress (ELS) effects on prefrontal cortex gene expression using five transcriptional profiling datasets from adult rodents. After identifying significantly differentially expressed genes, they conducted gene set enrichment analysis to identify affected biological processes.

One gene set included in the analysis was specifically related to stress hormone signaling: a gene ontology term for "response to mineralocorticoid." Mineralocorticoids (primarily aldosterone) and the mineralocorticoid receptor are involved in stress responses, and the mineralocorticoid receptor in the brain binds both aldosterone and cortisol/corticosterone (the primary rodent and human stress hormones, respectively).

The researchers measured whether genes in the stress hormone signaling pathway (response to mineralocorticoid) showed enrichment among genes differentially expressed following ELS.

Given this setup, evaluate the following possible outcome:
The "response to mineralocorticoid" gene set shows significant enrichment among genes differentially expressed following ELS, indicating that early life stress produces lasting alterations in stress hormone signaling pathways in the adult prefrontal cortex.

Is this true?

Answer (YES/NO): YES